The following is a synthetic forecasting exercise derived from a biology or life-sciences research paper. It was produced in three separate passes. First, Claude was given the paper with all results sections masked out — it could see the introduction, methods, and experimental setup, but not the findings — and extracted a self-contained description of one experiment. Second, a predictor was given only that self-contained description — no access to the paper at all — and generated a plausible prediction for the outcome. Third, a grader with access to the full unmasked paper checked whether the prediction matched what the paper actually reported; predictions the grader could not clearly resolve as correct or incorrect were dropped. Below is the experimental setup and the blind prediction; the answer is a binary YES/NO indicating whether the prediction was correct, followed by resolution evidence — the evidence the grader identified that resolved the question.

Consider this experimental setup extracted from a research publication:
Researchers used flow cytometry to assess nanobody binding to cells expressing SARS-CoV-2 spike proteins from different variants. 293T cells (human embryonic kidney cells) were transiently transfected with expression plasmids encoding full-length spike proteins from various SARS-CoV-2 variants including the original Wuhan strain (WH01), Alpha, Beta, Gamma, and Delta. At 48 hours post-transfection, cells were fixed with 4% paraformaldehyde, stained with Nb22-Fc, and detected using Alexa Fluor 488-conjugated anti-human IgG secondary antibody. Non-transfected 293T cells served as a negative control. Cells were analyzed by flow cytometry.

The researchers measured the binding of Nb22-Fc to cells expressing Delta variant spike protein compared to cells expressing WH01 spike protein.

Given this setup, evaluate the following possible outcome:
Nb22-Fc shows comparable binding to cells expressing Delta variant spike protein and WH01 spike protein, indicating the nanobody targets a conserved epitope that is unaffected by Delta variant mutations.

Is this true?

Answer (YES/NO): NO